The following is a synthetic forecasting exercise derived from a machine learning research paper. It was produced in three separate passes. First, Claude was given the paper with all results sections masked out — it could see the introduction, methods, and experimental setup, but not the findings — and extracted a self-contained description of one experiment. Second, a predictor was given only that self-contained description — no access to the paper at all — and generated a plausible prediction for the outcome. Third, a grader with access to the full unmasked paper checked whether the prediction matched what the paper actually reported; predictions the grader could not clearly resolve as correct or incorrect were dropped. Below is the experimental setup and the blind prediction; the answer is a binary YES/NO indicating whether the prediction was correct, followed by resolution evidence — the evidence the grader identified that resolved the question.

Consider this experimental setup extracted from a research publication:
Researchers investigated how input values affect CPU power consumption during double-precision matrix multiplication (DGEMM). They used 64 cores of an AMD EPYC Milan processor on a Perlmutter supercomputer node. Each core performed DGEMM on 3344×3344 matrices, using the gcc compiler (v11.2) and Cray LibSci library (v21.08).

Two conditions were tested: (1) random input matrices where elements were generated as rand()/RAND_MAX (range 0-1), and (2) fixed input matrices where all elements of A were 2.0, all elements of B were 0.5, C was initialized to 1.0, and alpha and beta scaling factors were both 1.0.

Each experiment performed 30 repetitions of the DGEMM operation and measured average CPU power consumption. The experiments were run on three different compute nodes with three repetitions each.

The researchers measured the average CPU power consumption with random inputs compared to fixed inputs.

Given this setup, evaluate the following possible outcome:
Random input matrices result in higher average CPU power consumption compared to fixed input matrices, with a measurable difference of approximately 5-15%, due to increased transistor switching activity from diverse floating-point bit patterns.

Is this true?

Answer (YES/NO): NO